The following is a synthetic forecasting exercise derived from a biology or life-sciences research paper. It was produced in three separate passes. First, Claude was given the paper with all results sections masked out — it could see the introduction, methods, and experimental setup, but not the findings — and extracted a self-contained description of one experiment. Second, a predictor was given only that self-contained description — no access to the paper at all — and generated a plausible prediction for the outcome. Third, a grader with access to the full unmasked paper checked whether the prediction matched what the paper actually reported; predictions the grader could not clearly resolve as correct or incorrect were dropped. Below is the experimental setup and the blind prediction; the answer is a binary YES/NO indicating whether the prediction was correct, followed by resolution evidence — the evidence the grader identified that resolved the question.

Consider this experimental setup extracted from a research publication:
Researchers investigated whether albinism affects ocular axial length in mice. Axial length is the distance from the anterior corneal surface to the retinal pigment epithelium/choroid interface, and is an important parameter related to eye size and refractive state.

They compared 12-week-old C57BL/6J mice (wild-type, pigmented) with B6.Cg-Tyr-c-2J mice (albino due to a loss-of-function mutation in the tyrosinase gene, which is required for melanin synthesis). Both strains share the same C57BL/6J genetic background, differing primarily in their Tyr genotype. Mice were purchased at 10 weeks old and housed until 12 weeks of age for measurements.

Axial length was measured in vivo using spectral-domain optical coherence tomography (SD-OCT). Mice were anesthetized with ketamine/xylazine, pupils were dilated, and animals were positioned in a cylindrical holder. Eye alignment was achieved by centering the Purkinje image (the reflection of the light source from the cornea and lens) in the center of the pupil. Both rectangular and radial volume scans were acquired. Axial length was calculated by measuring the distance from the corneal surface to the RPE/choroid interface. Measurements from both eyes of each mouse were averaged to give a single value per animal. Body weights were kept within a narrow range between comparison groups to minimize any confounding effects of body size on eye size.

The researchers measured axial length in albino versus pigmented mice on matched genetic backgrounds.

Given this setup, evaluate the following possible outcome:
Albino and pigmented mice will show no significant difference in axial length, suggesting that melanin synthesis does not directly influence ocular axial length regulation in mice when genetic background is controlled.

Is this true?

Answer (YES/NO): NO